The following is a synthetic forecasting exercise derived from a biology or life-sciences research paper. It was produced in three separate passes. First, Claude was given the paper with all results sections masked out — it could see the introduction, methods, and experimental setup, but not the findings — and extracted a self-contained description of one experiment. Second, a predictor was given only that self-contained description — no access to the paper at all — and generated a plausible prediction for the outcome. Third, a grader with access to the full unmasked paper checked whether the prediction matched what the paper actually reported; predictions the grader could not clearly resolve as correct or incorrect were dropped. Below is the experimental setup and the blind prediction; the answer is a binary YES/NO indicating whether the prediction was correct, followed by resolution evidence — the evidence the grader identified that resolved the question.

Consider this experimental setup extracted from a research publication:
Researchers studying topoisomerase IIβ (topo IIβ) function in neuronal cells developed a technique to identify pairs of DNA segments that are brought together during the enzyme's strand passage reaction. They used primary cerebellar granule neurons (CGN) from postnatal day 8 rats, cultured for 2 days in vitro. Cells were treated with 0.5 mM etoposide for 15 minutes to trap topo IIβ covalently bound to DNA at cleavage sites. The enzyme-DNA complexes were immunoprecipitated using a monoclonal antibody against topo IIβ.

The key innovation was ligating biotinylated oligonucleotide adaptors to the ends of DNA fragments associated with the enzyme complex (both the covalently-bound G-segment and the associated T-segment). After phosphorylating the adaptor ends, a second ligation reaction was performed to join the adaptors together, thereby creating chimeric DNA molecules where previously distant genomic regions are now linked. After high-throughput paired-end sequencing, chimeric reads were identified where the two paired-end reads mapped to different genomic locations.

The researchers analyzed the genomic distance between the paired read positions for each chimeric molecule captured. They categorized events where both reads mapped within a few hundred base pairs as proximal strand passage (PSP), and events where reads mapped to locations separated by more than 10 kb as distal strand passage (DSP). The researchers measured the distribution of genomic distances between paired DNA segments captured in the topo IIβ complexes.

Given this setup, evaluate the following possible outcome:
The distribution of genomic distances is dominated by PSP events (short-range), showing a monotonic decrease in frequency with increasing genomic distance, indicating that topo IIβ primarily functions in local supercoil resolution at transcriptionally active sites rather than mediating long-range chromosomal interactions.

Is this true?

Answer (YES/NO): NO